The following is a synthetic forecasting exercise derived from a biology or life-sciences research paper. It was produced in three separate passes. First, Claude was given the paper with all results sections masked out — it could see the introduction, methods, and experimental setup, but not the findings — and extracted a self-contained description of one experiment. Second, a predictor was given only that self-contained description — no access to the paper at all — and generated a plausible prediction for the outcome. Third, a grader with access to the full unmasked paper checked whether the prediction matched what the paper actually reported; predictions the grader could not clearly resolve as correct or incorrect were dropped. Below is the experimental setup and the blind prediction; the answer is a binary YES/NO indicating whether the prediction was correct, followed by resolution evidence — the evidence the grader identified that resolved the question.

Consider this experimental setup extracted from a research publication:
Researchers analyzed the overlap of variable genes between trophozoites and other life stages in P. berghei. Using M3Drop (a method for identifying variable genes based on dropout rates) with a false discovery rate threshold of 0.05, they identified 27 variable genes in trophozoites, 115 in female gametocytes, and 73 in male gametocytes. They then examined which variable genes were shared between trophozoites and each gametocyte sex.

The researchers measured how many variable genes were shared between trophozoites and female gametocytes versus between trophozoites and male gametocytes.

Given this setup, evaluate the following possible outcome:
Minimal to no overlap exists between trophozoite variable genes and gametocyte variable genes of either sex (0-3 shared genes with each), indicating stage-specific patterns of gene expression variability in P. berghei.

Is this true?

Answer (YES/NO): NO